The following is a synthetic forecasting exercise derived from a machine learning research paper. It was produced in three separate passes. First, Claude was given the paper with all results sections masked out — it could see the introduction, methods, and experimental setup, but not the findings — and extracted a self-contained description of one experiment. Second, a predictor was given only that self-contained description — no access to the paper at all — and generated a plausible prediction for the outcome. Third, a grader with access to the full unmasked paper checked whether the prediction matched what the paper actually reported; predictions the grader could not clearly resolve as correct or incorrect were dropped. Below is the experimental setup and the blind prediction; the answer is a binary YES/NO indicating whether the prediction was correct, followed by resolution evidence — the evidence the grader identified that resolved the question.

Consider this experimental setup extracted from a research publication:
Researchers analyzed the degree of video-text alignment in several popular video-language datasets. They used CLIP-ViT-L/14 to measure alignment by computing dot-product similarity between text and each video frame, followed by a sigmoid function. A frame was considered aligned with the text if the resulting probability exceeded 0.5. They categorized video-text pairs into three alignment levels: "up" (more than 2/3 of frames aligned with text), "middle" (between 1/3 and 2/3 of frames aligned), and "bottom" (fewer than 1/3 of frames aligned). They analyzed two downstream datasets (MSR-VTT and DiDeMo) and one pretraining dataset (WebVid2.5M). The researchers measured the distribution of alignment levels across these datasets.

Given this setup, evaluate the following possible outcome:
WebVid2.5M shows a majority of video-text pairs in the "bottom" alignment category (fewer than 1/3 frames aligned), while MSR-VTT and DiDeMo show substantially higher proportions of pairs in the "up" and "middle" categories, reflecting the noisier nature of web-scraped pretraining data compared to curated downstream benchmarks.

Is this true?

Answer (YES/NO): NO